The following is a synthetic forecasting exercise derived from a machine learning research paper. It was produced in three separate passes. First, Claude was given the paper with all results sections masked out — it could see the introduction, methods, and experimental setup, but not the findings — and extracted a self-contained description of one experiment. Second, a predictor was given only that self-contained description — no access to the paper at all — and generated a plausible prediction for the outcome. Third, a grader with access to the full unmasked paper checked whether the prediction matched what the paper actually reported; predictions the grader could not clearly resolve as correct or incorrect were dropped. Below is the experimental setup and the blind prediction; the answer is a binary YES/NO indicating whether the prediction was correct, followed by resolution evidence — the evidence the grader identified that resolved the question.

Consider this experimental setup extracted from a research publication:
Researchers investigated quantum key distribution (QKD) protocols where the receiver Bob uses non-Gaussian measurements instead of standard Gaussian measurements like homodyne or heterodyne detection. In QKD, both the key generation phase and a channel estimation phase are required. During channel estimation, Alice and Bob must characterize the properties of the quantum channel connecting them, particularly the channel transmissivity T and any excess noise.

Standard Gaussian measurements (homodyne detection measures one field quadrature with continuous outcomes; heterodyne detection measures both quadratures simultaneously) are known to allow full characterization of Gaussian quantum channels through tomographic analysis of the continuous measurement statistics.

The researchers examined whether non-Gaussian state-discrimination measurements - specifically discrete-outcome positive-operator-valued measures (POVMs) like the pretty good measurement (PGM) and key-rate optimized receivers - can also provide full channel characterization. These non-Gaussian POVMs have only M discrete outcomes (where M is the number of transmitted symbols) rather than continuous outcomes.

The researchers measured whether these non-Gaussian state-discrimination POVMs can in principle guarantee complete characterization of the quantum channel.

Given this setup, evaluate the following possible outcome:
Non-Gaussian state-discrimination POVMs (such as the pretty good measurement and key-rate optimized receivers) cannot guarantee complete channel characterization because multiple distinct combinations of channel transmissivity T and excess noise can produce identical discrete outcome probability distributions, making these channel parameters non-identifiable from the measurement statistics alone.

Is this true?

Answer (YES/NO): NO